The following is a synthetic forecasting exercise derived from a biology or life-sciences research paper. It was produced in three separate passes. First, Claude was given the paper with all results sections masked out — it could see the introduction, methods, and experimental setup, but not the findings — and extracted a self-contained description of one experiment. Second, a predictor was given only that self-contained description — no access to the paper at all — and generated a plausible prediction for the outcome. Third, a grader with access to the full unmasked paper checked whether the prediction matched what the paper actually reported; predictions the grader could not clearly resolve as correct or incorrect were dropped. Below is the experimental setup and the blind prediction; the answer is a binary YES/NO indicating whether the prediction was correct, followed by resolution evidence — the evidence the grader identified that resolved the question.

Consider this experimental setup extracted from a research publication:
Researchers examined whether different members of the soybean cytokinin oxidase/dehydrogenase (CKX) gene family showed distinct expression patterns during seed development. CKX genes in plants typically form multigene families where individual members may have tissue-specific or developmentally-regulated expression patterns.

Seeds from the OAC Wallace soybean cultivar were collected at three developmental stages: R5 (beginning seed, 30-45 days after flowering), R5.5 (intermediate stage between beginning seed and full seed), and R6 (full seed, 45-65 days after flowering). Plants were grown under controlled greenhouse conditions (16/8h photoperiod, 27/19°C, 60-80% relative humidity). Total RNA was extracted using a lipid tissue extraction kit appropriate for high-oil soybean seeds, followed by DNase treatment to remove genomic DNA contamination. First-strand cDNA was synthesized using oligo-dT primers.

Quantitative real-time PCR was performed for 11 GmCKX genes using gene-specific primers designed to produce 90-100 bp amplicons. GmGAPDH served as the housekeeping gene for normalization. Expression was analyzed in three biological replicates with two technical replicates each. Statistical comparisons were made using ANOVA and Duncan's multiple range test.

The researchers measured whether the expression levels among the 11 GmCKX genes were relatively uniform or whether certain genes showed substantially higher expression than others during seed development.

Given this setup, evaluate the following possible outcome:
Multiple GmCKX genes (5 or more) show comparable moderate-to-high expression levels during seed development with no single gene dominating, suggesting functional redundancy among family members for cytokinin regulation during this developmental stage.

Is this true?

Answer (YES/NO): NO